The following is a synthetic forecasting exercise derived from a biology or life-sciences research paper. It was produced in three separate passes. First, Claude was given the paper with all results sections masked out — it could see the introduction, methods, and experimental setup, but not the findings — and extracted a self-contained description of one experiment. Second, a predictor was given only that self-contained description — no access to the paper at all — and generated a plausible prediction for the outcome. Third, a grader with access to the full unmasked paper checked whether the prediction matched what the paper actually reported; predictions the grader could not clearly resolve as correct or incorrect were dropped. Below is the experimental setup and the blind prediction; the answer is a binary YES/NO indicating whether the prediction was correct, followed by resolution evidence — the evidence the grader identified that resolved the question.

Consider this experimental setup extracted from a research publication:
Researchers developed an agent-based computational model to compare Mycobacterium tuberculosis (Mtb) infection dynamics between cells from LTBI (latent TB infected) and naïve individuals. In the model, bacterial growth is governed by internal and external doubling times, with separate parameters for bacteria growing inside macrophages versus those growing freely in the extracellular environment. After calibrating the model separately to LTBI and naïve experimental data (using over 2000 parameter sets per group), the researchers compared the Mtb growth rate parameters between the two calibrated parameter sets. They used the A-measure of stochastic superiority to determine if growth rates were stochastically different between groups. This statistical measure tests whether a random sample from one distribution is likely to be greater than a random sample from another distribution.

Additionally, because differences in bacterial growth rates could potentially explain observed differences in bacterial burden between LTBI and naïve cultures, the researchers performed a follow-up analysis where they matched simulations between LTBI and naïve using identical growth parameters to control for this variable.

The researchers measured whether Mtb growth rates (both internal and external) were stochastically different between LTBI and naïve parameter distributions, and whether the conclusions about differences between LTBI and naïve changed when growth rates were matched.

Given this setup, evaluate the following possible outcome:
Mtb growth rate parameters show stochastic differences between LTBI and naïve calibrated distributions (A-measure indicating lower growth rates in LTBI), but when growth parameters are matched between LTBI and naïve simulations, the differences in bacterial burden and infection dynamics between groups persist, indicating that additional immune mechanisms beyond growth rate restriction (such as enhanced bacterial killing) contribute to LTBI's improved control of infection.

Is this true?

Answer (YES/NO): NO